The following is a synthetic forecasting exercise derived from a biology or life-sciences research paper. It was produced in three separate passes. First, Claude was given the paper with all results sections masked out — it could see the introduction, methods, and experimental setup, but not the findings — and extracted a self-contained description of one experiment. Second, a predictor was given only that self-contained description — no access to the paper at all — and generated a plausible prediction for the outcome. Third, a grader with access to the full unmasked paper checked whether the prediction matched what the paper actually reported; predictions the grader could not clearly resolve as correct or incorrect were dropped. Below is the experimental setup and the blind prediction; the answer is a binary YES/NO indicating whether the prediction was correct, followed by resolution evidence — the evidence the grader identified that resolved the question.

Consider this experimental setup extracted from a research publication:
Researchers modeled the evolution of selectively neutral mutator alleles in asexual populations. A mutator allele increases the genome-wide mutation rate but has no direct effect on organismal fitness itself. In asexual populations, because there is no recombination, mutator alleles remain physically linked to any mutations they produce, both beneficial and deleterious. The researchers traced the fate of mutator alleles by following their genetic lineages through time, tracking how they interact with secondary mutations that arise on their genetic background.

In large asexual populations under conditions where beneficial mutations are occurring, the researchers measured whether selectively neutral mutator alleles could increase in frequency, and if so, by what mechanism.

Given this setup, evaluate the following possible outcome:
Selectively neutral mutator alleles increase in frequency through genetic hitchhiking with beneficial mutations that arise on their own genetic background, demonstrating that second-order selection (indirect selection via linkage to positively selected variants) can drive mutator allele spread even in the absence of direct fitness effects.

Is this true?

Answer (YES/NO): YES